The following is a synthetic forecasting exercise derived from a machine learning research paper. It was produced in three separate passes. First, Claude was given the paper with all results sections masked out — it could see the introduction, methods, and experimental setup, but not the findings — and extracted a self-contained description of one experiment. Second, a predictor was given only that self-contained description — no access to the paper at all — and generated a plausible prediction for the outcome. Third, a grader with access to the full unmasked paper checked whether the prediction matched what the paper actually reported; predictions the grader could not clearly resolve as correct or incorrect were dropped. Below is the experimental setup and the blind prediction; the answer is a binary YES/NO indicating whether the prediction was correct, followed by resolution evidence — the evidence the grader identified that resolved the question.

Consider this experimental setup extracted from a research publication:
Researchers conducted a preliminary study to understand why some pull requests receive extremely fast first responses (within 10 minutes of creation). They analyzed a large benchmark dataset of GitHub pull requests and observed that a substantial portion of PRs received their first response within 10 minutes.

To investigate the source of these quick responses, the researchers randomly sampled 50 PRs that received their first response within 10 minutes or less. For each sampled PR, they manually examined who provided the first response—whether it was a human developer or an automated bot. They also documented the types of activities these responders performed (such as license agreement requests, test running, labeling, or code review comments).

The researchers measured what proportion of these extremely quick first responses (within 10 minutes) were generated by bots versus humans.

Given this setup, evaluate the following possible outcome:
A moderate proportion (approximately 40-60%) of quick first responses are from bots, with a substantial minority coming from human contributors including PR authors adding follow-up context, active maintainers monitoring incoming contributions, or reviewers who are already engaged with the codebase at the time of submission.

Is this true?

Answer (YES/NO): NO